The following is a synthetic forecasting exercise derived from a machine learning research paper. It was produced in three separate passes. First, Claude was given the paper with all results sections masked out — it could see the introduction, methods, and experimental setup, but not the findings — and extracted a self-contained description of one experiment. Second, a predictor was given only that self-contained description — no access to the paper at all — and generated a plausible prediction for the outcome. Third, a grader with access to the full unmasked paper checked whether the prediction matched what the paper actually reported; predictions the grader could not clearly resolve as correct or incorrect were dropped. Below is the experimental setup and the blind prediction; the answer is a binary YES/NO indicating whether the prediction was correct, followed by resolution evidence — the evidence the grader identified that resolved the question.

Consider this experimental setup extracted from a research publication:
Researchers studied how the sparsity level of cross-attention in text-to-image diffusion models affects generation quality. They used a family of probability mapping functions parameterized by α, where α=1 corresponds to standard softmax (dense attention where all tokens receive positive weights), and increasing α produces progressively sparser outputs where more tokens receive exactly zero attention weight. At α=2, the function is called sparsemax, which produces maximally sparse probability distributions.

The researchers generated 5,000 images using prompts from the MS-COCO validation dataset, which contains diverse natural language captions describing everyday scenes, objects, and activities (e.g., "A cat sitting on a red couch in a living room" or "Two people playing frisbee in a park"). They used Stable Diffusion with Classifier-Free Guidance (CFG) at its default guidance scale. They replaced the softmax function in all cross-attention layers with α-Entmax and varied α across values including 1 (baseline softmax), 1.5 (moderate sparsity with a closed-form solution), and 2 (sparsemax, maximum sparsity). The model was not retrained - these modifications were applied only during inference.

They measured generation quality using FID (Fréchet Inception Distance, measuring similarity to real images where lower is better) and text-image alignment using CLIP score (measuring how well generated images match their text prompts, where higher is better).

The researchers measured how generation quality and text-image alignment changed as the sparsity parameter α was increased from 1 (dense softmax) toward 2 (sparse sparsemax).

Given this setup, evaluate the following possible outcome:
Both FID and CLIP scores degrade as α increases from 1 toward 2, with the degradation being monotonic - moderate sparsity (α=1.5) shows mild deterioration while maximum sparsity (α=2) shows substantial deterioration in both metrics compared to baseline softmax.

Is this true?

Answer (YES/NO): NO